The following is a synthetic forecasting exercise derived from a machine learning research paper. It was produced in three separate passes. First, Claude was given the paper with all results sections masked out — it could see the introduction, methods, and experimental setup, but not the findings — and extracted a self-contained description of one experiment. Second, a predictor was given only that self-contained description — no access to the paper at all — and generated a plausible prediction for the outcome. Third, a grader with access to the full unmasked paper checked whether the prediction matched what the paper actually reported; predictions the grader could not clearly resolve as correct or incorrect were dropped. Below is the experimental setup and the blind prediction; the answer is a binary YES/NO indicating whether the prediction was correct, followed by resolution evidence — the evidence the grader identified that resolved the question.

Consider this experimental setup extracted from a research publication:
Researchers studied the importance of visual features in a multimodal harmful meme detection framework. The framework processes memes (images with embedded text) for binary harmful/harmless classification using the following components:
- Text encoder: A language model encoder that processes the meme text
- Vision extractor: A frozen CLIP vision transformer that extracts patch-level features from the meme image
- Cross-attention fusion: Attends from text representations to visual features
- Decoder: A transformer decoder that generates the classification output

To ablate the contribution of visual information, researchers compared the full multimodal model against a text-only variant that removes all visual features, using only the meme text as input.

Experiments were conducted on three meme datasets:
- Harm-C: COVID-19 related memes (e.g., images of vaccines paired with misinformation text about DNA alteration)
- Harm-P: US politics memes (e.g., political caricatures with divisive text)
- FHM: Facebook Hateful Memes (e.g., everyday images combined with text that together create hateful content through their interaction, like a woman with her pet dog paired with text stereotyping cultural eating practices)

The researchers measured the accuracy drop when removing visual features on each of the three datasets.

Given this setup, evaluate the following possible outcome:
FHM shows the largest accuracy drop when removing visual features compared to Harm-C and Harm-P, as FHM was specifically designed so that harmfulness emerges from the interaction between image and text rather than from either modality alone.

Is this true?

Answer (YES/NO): YES